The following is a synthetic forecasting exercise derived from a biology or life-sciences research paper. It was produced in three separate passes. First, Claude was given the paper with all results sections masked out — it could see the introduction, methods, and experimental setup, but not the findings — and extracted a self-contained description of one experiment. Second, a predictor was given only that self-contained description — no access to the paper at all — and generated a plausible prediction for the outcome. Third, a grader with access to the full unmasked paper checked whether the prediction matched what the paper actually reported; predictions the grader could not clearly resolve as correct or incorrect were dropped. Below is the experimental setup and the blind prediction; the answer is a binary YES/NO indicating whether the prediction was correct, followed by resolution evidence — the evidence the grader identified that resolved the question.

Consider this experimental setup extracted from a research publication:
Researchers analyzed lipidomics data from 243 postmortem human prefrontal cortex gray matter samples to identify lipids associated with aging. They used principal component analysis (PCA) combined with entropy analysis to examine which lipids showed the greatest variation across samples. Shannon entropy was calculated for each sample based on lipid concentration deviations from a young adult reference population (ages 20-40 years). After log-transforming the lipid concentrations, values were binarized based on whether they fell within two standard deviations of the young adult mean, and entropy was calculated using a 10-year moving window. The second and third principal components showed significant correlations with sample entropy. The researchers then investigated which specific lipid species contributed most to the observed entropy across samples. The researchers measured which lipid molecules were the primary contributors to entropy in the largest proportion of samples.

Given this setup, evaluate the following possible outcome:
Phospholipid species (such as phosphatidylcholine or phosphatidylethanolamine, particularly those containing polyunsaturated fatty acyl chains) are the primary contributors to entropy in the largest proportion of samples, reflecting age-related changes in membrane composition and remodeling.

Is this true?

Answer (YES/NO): NO